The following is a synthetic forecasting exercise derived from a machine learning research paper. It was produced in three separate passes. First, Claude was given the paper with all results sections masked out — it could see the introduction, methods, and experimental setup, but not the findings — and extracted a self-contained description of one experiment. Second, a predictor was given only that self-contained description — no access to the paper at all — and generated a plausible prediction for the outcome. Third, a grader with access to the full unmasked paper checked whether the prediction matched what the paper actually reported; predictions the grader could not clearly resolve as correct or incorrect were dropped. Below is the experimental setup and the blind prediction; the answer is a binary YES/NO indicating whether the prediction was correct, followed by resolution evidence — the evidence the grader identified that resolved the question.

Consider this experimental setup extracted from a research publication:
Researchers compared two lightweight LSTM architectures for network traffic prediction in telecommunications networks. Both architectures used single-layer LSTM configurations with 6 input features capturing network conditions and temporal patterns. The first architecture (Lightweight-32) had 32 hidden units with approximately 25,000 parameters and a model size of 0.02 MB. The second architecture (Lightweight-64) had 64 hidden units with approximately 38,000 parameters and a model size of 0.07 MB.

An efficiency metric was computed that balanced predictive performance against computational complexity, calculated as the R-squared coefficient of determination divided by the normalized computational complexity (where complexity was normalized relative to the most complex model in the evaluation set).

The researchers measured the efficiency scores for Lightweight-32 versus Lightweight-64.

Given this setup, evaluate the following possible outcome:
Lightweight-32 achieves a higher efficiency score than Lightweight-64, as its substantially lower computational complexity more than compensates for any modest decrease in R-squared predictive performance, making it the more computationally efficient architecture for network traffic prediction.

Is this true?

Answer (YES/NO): YES